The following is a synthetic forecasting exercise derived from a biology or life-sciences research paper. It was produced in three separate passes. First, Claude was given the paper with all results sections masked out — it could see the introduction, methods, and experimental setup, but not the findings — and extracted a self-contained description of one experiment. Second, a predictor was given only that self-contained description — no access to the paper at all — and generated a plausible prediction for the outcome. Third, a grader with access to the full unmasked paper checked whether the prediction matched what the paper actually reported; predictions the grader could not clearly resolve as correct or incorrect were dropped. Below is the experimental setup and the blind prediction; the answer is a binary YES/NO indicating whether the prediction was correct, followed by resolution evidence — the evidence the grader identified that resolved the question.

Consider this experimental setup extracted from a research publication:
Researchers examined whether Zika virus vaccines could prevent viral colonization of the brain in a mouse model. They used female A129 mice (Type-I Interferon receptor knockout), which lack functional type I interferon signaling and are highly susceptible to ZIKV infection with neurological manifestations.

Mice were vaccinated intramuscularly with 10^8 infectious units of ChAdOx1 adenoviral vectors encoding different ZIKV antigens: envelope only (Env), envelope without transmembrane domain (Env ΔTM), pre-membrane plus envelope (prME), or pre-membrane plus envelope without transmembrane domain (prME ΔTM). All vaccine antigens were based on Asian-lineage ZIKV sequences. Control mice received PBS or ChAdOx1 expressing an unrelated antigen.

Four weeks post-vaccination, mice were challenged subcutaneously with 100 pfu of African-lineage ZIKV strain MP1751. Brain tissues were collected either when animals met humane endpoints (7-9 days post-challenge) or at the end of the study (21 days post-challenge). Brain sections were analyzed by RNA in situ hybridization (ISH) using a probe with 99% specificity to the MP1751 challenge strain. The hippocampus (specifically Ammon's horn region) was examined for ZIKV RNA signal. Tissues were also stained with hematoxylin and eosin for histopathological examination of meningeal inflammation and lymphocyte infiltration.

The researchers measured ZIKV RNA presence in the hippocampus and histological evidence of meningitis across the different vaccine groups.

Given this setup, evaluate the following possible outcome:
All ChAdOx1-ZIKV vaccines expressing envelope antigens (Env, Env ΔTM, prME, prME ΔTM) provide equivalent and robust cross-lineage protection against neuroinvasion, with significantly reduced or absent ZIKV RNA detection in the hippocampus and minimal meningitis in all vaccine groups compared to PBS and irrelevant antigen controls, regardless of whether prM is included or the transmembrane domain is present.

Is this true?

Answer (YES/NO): NO